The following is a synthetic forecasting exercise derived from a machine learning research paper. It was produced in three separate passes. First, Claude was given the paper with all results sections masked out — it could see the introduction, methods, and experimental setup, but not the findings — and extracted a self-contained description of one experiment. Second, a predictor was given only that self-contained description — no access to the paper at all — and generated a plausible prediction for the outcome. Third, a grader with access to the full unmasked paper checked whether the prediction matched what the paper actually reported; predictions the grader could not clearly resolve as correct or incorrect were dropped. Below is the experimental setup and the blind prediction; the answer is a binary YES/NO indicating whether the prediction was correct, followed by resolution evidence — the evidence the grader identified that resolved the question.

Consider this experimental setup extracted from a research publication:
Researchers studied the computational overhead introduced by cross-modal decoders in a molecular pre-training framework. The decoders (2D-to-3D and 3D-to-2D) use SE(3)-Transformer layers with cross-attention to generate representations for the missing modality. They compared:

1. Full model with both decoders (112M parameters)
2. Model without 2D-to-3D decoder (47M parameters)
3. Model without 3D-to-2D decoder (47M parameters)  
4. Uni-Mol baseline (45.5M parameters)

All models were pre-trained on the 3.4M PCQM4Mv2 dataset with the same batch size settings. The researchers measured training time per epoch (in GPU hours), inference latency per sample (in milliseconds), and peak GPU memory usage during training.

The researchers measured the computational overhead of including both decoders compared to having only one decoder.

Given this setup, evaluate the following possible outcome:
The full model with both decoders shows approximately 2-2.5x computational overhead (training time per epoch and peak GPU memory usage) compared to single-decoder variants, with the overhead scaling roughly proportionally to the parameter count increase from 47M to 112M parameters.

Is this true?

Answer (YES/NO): NO